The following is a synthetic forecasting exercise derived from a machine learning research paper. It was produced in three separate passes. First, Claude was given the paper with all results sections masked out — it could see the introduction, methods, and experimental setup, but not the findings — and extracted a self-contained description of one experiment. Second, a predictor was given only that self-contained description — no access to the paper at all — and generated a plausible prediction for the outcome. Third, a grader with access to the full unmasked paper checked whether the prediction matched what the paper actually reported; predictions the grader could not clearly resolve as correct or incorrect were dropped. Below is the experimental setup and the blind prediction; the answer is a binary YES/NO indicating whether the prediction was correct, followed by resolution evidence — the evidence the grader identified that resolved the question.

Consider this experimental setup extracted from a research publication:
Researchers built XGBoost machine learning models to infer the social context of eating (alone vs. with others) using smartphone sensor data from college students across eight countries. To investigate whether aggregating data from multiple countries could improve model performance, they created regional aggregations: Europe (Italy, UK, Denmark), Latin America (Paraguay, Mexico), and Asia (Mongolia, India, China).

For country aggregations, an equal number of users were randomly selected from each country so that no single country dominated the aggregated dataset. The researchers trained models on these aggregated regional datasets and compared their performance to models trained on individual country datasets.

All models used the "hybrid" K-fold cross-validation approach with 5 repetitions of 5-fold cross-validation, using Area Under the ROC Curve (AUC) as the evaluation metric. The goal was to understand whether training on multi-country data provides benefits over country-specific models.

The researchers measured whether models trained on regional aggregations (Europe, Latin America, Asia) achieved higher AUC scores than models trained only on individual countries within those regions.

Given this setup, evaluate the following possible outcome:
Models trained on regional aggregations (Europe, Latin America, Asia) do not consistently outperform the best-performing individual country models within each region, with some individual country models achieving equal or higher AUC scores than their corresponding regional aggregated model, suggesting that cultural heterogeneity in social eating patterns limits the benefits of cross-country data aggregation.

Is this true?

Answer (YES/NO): YES